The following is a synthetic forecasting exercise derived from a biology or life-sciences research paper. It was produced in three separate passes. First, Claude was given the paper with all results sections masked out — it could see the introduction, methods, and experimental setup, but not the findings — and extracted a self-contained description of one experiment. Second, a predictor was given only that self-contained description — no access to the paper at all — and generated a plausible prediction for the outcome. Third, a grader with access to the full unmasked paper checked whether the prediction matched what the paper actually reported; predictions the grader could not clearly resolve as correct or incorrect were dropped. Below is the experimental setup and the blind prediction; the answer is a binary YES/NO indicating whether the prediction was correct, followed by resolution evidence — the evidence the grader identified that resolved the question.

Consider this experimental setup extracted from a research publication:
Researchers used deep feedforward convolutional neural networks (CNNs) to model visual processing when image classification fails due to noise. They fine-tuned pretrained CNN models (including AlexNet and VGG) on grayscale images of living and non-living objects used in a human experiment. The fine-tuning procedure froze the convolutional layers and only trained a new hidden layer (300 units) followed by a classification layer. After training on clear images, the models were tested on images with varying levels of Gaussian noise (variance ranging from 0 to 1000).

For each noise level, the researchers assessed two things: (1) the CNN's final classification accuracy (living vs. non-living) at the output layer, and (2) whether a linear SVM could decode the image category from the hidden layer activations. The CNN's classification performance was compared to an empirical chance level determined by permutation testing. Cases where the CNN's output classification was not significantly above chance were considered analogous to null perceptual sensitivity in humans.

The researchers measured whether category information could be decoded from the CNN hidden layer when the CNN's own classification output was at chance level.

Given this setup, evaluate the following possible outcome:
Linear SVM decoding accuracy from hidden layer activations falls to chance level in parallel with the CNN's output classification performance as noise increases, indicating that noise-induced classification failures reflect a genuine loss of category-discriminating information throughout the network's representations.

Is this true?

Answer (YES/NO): NO